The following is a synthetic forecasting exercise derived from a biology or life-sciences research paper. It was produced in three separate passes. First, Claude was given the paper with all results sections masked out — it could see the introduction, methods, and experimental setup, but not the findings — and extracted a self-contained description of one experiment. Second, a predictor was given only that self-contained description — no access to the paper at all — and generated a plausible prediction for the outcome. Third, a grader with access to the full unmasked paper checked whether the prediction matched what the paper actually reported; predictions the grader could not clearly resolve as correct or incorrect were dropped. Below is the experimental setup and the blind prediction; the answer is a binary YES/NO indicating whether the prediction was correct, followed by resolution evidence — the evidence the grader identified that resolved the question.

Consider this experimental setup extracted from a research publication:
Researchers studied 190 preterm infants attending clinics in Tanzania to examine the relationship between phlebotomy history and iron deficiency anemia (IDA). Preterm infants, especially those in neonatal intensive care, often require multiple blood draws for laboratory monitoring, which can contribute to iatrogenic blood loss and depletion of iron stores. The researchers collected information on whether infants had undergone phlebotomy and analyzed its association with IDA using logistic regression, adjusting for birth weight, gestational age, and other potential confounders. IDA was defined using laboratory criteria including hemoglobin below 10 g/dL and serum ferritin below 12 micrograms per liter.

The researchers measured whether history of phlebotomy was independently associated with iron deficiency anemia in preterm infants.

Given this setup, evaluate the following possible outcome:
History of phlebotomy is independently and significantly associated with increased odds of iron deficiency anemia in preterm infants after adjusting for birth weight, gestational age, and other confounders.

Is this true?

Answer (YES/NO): NO